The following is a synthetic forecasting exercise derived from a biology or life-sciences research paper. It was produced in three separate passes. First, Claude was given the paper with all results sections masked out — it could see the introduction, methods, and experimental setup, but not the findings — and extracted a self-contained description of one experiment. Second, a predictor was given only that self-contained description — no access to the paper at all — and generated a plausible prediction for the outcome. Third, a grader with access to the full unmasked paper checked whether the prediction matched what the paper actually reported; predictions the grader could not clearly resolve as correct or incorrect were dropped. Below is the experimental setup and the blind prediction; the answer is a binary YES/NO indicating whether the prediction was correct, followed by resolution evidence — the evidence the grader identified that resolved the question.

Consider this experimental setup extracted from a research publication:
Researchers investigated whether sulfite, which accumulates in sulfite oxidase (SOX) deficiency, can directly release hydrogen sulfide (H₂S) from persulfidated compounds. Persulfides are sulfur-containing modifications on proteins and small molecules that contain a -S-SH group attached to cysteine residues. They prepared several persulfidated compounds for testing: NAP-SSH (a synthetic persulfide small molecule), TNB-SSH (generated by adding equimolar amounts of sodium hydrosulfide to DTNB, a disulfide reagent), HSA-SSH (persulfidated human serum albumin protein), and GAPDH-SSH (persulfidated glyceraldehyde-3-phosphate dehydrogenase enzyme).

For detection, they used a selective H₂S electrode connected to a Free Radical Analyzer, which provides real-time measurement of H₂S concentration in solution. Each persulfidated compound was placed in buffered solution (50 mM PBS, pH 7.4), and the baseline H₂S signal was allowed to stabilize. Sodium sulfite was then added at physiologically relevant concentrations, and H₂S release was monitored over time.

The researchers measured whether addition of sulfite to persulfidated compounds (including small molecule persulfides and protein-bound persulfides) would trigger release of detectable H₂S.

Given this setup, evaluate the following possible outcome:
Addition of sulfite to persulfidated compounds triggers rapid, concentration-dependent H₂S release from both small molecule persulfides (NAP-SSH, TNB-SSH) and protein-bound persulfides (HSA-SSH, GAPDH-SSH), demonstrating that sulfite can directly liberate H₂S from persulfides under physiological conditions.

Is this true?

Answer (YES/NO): NO